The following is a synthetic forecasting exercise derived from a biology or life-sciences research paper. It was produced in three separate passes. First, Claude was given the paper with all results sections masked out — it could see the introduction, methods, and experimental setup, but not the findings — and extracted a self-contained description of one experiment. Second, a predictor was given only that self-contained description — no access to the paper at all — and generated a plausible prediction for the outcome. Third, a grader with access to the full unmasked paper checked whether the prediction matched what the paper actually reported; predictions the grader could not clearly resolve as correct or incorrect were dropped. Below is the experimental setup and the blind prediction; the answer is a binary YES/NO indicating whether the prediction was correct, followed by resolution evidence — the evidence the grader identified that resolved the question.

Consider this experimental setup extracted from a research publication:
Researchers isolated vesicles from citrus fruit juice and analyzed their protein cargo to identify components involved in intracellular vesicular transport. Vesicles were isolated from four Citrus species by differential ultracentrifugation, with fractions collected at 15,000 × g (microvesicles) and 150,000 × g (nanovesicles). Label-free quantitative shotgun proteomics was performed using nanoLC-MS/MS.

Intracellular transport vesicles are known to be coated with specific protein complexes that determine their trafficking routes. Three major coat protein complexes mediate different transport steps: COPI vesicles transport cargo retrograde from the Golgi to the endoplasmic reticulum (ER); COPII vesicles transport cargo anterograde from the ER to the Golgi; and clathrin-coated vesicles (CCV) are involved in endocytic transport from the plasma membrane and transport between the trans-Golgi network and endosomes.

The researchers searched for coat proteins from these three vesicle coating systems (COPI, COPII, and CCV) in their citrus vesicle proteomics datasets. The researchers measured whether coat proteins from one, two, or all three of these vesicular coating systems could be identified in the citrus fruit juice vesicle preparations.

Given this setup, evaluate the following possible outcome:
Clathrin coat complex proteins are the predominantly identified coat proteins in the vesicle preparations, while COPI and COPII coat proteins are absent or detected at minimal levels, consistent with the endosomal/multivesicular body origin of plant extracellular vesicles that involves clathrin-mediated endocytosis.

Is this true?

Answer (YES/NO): NO